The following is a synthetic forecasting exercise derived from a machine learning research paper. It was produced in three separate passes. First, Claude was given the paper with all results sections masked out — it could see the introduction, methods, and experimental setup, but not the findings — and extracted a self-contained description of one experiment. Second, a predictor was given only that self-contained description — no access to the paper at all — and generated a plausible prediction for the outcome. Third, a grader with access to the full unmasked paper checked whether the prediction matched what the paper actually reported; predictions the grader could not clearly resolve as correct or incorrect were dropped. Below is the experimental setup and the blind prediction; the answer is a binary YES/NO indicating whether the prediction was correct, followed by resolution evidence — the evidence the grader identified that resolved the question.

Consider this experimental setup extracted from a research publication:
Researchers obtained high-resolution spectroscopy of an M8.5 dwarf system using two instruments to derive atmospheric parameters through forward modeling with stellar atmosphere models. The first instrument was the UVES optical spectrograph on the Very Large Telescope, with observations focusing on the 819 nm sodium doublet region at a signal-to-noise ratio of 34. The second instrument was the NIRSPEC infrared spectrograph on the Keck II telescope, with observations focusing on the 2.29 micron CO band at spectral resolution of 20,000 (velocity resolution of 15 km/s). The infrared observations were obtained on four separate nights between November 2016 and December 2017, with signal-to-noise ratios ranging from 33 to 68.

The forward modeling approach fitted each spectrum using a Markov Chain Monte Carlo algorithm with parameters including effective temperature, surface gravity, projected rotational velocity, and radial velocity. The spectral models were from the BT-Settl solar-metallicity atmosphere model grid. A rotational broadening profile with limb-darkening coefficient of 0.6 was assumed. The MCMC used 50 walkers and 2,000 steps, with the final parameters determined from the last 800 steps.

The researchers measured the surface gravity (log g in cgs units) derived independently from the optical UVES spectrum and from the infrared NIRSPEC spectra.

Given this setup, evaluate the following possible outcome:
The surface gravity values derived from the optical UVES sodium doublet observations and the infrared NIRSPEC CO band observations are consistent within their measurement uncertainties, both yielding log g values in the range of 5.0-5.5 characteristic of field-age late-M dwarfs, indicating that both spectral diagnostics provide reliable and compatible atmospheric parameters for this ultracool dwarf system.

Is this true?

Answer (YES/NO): NO